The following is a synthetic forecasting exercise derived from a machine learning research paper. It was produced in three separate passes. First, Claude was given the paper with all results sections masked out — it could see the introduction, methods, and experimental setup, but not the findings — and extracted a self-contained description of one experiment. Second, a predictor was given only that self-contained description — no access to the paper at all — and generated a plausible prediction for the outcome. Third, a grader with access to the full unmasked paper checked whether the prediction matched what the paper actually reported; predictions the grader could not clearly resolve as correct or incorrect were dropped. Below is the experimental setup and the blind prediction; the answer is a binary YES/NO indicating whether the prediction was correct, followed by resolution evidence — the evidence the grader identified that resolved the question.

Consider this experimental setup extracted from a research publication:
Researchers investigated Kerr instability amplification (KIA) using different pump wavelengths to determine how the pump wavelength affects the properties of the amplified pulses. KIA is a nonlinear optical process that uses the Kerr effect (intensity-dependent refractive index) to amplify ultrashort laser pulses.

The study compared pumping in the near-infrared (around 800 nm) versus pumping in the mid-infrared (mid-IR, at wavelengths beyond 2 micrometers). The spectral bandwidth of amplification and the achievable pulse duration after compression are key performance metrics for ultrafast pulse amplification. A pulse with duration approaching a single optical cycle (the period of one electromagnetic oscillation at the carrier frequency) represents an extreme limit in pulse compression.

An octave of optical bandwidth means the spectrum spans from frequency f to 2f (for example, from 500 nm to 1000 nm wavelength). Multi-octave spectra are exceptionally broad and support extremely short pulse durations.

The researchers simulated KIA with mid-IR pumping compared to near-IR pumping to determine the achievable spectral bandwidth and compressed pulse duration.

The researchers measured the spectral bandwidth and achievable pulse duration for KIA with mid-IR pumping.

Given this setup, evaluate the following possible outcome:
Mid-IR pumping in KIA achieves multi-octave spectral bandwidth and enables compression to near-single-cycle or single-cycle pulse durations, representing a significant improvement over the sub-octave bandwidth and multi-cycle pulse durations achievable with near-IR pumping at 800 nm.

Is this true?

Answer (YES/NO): YES